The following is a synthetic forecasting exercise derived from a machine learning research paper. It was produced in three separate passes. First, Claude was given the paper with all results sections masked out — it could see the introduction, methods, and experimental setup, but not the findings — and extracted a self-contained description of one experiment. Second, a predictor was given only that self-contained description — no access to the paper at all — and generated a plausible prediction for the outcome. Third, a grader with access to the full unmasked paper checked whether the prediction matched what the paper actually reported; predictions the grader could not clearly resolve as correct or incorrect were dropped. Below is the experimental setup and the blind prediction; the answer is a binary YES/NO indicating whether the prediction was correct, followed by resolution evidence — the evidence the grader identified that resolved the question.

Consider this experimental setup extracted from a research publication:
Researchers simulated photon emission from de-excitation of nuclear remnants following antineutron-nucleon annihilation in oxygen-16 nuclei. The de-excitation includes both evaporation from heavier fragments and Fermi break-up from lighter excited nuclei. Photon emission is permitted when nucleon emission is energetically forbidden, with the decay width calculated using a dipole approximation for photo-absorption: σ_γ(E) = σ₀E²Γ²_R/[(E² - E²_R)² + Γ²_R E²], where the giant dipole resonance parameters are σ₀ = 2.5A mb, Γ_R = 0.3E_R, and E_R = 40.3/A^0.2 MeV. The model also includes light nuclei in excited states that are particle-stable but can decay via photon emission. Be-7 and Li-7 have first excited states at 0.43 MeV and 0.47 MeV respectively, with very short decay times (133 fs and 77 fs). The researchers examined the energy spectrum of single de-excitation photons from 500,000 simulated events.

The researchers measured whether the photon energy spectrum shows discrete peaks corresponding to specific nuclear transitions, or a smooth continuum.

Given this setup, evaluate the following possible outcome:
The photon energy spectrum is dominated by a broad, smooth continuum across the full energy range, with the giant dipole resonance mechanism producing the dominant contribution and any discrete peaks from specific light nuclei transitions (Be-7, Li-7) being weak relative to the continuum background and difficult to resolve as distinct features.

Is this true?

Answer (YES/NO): NO